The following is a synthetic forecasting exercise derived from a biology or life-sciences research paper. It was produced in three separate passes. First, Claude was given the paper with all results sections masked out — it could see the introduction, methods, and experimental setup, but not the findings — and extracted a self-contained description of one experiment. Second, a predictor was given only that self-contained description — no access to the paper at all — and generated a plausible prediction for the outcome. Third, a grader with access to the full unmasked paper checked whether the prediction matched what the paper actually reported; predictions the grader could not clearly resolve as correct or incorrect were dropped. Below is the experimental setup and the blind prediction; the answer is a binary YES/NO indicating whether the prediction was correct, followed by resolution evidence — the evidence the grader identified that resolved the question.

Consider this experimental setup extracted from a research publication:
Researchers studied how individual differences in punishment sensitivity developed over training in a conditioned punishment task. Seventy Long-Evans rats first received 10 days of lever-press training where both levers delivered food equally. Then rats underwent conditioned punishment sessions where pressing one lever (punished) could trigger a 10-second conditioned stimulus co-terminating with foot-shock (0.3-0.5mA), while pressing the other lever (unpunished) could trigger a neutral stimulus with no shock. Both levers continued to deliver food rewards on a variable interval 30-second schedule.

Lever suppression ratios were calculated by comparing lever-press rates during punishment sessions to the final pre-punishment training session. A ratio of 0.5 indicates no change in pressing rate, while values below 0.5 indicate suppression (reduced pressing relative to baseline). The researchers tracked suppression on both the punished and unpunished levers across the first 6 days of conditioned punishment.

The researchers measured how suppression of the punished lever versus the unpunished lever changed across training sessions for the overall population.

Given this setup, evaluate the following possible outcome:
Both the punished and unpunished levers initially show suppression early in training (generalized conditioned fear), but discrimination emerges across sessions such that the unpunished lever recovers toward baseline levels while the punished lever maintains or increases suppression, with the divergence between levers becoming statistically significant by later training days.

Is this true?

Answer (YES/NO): NO